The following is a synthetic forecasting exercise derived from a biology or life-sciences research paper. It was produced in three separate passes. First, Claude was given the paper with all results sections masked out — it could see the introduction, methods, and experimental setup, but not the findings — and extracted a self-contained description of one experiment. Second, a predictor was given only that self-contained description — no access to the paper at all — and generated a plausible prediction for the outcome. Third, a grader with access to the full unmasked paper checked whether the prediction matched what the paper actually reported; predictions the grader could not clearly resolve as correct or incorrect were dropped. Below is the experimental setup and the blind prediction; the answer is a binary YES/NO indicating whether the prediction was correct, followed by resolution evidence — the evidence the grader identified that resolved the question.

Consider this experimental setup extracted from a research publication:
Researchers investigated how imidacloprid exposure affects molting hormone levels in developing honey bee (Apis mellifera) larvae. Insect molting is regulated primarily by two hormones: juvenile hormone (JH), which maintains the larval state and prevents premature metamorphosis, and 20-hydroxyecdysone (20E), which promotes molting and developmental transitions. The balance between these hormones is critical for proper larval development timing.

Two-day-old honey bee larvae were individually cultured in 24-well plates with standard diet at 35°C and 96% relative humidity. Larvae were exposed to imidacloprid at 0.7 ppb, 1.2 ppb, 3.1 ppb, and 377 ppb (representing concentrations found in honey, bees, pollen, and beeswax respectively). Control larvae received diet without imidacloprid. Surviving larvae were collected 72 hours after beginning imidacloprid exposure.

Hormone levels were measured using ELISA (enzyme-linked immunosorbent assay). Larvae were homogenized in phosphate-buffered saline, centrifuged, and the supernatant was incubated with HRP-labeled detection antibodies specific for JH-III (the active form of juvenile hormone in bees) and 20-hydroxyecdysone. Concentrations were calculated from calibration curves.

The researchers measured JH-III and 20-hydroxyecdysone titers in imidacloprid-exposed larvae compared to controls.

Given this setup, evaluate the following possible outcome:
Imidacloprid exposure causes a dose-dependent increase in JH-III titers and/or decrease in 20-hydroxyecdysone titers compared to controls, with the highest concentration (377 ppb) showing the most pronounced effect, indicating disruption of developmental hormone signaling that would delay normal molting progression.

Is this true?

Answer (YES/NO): NO